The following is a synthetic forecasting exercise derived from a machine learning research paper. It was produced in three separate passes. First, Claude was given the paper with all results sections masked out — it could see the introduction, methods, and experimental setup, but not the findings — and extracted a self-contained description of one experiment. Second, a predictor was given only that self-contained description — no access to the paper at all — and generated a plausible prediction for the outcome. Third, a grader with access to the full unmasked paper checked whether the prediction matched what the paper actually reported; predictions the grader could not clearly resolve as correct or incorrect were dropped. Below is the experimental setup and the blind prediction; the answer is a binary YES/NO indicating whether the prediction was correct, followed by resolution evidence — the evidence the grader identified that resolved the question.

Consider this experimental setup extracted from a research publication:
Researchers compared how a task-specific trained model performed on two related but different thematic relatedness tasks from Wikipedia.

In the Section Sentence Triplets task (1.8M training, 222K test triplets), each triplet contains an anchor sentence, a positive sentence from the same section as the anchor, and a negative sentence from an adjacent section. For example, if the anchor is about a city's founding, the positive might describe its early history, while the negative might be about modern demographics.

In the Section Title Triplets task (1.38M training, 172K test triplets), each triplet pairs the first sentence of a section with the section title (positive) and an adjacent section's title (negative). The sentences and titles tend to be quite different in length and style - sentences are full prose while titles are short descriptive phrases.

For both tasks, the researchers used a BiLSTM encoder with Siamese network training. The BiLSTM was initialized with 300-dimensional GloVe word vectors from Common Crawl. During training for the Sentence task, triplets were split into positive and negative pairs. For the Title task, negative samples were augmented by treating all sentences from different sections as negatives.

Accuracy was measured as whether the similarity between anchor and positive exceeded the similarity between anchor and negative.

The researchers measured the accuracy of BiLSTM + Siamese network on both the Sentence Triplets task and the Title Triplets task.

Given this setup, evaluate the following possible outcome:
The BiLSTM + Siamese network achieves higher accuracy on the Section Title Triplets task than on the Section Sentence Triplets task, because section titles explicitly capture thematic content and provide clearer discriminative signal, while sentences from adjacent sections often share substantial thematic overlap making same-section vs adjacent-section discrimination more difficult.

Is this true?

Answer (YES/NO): YES